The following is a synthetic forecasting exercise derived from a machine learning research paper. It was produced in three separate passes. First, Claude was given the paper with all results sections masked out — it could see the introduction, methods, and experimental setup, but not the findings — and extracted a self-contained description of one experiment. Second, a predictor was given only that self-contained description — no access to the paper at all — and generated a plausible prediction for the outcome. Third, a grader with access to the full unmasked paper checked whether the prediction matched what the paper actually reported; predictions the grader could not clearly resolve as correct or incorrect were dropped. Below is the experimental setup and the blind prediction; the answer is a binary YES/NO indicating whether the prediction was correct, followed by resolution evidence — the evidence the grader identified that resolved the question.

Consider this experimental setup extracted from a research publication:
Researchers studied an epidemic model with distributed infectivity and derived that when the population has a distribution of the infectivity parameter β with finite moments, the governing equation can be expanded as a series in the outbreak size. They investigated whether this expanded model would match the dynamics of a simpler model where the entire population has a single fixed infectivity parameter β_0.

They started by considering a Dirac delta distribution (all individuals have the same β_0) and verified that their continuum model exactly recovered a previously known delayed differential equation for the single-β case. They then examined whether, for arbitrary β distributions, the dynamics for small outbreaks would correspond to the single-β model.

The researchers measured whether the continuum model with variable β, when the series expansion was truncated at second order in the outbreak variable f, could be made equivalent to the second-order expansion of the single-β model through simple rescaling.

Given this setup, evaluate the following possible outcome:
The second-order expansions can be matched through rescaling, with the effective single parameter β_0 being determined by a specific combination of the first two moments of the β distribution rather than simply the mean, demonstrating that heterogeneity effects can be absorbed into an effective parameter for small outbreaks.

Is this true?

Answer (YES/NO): NO